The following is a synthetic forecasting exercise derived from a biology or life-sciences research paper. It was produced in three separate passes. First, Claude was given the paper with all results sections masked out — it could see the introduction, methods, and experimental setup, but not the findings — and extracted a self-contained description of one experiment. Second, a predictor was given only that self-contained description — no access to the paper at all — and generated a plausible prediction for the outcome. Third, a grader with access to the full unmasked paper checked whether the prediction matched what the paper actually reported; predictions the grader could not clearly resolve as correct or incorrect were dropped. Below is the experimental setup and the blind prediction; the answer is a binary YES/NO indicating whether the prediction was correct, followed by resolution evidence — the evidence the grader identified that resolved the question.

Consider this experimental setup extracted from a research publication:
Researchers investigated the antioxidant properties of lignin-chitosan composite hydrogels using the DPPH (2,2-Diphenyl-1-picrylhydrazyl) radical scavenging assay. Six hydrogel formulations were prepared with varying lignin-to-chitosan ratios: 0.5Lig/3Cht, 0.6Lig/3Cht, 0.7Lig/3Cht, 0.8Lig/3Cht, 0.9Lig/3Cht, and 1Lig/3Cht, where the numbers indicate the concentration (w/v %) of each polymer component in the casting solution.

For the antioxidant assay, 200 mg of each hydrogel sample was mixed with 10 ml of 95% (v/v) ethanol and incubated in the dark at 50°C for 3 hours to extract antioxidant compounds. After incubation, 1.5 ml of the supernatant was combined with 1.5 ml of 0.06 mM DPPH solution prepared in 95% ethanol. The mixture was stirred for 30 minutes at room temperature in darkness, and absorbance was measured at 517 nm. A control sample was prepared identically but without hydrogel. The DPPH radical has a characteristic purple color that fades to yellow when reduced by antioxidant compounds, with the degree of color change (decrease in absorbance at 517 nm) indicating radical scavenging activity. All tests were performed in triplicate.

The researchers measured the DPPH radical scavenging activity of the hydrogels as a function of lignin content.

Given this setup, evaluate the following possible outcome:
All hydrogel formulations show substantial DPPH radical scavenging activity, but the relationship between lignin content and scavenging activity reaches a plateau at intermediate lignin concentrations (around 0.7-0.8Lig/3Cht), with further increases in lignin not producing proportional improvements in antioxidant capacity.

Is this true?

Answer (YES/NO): NO